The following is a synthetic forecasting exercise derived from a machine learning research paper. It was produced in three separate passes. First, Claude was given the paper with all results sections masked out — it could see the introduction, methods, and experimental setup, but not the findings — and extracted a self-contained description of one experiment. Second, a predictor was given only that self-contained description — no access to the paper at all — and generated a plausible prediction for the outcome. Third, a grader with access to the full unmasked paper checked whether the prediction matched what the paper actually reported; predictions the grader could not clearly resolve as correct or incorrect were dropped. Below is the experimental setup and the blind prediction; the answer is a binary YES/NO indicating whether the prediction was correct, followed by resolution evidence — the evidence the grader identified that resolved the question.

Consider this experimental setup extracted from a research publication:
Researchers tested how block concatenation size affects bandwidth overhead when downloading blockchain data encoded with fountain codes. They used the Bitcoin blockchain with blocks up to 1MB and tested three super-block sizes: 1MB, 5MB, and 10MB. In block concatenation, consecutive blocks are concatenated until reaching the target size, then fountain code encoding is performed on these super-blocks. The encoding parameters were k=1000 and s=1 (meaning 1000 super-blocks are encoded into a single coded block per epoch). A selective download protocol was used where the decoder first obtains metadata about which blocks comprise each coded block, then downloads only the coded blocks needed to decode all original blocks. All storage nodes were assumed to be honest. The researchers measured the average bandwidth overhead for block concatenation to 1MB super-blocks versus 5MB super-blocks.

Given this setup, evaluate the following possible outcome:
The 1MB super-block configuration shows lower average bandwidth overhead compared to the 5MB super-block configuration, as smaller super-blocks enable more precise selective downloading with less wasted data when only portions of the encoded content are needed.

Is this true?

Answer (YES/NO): NO